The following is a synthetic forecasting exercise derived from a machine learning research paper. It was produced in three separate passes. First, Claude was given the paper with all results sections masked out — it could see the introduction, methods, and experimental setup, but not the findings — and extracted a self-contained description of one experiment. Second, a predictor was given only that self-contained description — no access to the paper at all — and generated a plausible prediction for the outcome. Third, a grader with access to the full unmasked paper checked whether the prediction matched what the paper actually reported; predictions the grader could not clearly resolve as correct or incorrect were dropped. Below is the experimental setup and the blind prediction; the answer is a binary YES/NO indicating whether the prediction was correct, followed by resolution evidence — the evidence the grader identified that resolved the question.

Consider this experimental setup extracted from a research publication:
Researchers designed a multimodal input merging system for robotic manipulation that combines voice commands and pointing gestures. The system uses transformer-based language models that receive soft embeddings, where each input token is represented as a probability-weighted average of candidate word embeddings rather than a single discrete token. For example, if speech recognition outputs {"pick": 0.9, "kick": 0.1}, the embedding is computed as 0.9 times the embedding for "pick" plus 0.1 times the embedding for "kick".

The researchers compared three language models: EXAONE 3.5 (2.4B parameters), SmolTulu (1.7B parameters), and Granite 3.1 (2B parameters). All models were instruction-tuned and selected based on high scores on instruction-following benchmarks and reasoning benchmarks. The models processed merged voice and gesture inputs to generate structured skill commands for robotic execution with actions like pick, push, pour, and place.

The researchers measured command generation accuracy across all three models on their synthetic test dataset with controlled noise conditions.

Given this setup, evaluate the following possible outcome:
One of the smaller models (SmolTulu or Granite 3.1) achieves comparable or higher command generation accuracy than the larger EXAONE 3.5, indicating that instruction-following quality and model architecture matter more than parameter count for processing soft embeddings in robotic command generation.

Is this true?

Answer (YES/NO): YES